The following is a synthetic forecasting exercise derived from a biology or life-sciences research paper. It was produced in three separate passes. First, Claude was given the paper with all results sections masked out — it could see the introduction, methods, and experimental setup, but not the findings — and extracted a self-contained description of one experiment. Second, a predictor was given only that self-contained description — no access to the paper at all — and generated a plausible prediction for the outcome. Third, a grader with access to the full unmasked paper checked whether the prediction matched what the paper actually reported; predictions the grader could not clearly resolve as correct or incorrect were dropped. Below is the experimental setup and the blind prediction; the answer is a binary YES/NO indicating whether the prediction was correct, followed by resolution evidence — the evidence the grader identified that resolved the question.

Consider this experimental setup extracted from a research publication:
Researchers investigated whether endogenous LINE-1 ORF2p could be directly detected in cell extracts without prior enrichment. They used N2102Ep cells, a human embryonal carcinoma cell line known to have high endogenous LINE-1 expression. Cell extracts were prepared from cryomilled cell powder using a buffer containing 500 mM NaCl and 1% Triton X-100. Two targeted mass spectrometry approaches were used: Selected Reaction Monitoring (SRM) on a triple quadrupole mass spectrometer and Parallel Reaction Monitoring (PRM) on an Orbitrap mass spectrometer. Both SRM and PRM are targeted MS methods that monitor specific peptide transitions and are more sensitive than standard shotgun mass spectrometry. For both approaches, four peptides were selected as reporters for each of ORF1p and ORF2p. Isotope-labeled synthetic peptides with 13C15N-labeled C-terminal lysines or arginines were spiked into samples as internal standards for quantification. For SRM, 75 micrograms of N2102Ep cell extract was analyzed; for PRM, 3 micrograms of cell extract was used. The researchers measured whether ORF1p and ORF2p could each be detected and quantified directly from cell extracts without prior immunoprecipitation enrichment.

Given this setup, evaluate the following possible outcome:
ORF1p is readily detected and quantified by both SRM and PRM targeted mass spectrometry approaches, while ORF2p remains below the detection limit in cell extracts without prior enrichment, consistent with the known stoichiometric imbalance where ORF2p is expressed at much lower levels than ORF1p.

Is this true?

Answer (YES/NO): YES